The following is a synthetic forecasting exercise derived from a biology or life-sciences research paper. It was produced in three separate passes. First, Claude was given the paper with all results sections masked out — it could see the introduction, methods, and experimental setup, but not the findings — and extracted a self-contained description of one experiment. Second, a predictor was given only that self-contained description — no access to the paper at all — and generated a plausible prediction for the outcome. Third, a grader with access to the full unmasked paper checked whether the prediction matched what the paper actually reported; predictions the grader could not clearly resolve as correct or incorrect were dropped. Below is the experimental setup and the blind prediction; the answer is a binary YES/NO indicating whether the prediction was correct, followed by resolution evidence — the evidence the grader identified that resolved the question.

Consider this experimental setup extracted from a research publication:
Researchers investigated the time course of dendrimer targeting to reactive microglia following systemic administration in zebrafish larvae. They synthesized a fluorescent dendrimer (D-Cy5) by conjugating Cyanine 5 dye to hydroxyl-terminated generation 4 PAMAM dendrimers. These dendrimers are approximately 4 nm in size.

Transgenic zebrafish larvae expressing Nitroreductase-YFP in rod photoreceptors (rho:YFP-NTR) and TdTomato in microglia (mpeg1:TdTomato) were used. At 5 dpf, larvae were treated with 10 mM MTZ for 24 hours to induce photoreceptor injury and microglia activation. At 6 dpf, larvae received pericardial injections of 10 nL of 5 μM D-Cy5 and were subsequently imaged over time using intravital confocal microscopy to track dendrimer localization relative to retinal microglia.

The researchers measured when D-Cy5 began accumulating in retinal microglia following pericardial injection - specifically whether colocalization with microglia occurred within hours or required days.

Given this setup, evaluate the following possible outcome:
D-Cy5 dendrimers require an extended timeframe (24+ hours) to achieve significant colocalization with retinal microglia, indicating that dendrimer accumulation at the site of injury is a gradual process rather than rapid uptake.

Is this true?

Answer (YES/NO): NO